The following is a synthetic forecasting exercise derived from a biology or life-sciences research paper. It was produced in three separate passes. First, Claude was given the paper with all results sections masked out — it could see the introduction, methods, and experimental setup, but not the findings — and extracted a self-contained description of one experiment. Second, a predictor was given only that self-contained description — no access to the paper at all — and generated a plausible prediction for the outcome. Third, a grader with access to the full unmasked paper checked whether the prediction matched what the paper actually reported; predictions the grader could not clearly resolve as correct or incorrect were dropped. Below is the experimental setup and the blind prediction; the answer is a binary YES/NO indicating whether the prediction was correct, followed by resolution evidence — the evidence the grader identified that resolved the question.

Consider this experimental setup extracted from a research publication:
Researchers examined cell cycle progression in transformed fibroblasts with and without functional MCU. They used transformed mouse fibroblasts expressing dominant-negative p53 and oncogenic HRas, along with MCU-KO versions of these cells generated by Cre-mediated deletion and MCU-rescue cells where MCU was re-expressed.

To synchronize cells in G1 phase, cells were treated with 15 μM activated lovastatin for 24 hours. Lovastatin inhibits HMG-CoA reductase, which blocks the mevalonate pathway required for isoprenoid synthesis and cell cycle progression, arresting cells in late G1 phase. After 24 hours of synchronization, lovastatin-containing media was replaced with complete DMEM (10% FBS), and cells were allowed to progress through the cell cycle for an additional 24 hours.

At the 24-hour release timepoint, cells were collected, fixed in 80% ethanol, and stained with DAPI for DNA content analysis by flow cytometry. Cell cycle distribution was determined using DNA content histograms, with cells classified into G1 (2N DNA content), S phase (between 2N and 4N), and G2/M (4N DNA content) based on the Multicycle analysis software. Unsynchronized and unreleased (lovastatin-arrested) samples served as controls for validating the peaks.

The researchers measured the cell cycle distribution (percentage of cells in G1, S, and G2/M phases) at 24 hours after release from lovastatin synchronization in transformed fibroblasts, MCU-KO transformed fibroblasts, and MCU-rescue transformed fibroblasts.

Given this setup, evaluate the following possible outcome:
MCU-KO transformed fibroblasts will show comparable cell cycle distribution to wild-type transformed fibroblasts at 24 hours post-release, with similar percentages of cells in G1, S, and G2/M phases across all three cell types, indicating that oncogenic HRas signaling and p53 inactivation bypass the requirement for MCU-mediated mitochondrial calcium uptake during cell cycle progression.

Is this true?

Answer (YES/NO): NO